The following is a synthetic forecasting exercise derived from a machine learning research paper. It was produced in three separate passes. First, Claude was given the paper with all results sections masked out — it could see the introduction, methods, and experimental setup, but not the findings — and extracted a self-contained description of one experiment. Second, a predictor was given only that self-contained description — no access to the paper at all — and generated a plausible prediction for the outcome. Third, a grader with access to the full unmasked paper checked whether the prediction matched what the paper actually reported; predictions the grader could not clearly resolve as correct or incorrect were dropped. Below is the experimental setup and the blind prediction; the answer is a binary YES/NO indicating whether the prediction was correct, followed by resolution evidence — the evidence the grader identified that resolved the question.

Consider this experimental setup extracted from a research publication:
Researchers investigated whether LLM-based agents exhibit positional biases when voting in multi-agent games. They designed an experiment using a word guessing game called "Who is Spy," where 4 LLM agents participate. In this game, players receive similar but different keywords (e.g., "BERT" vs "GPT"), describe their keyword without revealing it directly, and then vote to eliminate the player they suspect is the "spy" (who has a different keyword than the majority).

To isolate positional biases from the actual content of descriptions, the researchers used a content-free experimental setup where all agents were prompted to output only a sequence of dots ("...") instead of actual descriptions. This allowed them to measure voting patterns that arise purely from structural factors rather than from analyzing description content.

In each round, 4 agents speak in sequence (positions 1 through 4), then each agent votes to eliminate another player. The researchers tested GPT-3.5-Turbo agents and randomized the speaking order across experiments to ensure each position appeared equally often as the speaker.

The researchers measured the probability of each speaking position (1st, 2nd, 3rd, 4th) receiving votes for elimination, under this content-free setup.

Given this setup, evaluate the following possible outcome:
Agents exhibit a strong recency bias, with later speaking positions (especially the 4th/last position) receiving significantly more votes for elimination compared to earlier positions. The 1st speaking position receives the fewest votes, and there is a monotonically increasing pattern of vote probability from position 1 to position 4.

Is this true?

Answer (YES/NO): NO